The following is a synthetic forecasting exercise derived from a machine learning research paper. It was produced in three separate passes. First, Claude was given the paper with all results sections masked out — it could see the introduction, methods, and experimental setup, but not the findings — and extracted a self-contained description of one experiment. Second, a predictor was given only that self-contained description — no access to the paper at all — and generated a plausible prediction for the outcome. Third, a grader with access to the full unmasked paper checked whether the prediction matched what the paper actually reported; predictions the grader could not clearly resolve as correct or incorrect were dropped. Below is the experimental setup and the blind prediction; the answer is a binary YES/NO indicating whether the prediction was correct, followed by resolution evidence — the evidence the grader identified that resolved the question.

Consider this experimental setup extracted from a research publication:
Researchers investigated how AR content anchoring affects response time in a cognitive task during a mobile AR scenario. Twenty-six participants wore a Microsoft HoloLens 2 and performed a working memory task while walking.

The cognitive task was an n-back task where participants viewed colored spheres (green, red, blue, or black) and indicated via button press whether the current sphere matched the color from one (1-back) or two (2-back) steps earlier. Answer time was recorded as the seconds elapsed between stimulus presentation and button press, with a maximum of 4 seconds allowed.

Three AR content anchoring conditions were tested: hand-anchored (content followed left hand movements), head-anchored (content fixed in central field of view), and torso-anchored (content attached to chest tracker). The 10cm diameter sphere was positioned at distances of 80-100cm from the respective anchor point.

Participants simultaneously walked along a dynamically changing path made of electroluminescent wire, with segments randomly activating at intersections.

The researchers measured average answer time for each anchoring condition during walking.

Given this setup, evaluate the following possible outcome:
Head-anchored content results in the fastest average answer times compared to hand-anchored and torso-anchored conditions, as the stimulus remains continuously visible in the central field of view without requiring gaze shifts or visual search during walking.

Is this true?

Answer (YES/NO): YES